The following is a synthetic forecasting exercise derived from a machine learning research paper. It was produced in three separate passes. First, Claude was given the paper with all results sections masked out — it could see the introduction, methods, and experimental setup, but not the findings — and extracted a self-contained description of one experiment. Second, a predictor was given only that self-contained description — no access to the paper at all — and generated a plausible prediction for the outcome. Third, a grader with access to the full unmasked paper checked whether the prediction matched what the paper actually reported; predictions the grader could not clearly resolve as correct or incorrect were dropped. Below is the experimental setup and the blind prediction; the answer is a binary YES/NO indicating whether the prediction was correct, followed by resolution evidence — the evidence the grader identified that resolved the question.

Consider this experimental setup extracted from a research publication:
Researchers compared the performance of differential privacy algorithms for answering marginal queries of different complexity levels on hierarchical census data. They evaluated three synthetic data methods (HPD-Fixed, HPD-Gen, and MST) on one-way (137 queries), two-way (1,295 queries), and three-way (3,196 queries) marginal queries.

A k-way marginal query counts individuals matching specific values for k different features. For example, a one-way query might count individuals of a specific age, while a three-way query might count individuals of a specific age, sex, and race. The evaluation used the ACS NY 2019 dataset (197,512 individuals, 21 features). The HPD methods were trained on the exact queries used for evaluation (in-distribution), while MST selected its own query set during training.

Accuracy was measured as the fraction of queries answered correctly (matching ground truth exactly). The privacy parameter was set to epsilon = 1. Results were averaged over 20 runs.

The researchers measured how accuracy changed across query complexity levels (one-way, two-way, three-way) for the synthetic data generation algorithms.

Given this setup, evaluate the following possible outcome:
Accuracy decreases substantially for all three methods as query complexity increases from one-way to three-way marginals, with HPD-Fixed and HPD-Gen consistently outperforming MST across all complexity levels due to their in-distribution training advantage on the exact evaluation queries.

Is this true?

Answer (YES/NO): NO